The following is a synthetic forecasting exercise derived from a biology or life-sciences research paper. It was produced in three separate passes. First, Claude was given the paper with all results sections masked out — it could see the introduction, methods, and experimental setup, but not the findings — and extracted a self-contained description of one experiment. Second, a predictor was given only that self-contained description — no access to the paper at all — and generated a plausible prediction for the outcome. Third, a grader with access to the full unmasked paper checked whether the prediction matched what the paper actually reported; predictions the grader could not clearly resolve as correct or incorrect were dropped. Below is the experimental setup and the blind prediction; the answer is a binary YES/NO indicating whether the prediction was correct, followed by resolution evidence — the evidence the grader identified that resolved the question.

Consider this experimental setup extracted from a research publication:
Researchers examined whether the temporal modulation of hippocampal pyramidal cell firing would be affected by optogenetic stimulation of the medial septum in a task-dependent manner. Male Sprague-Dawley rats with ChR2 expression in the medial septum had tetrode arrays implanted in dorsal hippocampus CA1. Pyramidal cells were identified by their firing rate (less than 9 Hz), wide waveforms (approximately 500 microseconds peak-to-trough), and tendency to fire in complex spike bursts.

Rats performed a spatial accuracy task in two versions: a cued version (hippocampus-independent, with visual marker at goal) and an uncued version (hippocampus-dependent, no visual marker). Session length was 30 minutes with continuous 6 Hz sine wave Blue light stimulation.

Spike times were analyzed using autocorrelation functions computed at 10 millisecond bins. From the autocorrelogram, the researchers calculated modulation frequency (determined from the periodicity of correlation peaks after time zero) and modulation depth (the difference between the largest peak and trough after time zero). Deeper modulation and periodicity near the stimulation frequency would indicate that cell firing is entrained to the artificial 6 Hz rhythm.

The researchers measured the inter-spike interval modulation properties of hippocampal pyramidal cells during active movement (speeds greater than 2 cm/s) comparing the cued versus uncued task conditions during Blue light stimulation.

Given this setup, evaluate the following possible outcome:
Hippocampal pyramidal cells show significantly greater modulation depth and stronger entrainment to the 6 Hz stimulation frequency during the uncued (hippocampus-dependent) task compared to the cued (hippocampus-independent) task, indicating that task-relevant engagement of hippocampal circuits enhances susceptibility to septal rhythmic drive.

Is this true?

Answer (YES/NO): NO